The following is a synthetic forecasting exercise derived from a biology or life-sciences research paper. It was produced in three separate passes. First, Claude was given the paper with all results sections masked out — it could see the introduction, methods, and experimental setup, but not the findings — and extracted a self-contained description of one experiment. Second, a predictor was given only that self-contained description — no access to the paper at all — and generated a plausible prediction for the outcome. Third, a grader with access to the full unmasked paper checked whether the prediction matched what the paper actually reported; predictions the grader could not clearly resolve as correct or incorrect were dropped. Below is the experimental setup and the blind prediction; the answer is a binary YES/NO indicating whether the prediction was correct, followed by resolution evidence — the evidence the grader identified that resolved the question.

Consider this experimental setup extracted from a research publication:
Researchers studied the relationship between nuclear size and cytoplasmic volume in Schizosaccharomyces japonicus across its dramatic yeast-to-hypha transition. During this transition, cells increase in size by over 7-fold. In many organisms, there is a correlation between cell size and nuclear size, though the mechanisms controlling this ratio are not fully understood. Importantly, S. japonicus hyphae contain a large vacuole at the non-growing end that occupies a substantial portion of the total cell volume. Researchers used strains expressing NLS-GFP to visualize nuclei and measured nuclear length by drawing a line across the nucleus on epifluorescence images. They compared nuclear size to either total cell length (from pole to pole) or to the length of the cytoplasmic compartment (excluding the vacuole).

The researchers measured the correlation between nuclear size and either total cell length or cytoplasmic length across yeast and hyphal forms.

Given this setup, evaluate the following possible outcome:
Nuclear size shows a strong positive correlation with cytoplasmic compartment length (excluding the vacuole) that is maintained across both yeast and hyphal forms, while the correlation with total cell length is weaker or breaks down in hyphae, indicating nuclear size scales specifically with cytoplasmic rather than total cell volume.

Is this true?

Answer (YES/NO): YES